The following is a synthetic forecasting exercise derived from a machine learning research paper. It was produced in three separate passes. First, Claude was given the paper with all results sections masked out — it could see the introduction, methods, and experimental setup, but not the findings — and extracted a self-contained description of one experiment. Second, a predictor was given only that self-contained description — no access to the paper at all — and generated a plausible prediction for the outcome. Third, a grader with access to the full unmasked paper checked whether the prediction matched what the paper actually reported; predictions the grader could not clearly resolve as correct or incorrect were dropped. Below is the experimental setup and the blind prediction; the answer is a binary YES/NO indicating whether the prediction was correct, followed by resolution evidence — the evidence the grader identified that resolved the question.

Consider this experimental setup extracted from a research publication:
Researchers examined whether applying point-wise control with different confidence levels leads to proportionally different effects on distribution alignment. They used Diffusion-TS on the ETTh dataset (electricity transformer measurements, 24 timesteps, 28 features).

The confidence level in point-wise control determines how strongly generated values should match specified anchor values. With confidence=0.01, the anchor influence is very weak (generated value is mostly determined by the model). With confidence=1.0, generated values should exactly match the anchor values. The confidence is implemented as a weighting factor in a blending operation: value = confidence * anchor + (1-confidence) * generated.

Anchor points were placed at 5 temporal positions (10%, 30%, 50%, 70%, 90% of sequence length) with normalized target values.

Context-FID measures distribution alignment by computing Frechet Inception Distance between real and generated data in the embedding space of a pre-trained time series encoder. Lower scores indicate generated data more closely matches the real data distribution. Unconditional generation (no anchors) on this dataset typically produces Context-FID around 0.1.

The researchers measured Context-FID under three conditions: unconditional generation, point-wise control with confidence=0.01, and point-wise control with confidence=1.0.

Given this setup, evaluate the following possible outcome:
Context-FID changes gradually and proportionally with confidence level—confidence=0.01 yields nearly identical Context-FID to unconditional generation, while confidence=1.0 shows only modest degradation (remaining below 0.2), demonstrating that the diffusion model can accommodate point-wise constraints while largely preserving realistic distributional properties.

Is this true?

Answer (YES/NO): NO